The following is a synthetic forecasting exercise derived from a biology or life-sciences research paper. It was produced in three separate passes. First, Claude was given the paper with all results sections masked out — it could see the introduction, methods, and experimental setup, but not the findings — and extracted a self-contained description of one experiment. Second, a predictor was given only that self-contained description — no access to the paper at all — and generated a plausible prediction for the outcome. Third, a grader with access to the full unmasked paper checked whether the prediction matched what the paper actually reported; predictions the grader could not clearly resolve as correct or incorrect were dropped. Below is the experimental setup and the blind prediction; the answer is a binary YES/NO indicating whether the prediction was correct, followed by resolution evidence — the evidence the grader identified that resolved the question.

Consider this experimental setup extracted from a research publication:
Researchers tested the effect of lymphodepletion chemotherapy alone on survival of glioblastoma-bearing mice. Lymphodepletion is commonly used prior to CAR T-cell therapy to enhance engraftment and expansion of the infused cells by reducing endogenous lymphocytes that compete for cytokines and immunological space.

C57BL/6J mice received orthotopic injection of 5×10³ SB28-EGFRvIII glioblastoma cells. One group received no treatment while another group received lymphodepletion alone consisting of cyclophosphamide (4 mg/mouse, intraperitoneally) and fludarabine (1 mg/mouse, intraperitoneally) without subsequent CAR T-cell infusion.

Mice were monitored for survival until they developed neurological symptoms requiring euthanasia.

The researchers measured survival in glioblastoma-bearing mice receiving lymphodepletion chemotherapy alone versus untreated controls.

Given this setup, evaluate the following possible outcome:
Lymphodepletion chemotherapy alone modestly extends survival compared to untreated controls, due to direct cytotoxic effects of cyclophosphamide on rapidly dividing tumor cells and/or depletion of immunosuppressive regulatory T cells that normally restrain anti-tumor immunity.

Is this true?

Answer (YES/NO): YES